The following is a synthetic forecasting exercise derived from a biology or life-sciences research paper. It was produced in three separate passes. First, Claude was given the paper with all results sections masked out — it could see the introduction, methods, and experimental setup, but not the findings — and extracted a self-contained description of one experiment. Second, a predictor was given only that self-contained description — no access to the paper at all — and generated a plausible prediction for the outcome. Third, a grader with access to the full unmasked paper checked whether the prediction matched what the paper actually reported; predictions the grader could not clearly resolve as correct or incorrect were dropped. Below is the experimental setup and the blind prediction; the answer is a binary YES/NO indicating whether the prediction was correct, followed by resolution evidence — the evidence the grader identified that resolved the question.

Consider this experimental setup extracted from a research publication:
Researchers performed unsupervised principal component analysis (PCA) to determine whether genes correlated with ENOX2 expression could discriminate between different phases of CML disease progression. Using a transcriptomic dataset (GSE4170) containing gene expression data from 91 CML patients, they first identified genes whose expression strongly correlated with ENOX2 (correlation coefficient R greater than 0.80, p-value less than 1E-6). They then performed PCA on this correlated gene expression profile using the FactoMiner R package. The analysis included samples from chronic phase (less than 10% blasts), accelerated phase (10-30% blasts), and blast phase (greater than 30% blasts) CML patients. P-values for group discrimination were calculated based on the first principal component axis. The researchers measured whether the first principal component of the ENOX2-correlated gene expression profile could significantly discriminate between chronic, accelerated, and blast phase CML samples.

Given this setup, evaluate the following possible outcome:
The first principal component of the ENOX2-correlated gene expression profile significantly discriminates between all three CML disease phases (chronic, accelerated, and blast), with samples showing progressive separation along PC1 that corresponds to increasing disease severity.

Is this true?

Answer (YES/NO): NO